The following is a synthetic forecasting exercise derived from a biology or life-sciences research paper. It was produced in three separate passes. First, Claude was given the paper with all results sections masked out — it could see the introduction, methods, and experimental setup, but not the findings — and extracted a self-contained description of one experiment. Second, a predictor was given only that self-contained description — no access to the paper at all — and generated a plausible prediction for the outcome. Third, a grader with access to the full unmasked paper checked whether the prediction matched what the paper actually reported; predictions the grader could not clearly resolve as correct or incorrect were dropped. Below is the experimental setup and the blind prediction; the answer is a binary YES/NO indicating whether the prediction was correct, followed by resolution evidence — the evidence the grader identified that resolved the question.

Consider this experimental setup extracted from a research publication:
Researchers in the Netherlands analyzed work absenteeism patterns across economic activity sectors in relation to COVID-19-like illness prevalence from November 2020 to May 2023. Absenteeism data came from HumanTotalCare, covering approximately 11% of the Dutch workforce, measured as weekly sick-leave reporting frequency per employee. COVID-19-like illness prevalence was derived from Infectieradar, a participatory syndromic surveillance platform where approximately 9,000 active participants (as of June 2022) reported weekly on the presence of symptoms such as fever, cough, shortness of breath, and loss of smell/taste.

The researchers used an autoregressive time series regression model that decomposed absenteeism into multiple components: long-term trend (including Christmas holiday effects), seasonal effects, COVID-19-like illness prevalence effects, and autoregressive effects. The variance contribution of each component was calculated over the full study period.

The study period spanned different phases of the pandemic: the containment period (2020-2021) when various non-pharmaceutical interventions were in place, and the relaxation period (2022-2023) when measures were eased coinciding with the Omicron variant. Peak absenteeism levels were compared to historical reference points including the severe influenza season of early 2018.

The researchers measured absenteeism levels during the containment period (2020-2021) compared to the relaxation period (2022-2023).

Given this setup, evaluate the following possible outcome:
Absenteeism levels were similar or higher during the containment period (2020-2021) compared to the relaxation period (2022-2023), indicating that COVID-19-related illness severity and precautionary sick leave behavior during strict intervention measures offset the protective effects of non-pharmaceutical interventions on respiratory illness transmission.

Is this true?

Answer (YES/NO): NO